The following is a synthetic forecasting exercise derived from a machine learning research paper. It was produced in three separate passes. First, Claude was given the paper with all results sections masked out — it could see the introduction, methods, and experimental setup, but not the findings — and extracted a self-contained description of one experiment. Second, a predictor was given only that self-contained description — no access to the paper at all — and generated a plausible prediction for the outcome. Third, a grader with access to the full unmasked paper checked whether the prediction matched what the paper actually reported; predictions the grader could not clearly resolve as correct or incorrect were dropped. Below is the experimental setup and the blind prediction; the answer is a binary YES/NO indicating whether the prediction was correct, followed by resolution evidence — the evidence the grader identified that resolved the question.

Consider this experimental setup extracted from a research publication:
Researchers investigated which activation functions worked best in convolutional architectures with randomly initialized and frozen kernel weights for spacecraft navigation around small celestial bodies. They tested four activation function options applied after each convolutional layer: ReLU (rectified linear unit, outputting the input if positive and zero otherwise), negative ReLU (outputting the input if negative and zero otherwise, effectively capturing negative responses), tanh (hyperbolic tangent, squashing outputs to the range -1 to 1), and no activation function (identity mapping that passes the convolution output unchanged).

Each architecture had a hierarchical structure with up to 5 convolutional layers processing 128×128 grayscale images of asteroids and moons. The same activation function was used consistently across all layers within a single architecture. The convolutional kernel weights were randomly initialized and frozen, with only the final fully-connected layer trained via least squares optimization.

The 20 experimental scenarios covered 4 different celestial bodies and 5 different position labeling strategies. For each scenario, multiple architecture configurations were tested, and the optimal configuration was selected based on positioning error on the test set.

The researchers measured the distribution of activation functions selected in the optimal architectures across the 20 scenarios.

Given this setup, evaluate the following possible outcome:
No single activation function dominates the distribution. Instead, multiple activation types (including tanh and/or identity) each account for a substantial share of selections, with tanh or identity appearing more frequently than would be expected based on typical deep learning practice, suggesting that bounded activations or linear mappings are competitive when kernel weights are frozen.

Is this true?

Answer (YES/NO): NO